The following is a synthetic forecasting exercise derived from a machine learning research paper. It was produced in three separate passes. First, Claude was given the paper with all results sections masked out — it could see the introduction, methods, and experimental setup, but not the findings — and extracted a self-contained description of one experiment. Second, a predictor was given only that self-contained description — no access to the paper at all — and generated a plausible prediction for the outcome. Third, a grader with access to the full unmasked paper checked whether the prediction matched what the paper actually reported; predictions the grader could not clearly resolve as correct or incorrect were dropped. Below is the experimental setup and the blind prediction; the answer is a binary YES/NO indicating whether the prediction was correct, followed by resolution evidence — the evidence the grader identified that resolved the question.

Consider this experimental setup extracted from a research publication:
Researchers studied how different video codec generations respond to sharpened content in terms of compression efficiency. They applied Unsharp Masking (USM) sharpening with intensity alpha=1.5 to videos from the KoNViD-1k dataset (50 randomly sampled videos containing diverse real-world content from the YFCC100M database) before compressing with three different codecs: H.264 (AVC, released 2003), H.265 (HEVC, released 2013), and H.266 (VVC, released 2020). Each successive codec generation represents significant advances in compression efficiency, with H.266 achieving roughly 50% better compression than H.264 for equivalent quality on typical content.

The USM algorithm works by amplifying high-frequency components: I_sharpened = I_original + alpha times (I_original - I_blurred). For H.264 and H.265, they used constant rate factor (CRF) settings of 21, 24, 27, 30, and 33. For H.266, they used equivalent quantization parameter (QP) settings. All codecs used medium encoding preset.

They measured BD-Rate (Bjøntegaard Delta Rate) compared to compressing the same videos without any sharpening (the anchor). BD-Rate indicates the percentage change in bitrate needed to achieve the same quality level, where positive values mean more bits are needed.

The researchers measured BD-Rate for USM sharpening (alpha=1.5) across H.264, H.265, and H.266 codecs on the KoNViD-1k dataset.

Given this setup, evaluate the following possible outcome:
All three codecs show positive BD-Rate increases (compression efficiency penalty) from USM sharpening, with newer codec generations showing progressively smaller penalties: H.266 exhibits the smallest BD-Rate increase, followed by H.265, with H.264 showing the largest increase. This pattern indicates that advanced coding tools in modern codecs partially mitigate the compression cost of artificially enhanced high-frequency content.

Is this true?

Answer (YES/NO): NO